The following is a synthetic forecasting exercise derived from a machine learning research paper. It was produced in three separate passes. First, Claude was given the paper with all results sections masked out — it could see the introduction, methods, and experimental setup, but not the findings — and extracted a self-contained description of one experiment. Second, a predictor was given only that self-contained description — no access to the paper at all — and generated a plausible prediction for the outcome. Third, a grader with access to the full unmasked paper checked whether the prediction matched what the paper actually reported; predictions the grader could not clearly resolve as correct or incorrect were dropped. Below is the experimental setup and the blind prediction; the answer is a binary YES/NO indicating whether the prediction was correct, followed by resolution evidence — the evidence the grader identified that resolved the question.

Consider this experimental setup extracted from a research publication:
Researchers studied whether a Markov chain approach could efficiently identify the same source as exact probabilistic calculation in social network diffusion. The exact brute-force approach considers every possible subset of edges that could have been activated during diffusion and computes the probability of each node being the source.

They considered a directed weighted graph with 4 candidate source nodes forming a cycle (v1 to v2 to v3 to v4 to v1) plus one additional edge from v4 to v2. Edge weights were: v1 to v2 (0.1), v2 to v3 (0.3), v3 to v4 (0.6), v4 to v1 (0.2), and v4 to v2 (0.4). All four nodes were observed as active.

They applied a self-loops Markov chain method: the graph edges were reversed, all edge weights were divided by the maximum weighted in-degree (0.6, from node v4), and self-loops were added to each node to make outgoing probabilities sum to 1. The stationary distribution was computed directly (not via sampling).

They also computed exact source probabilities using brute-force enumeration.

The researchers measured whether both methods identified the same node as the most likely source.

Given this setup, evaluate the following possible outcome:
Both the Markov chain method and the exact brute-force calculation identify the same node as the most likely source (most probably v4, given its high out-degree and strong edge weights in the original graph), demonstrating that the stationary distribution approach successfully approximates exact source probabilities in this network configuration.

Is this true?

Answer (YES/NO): NO